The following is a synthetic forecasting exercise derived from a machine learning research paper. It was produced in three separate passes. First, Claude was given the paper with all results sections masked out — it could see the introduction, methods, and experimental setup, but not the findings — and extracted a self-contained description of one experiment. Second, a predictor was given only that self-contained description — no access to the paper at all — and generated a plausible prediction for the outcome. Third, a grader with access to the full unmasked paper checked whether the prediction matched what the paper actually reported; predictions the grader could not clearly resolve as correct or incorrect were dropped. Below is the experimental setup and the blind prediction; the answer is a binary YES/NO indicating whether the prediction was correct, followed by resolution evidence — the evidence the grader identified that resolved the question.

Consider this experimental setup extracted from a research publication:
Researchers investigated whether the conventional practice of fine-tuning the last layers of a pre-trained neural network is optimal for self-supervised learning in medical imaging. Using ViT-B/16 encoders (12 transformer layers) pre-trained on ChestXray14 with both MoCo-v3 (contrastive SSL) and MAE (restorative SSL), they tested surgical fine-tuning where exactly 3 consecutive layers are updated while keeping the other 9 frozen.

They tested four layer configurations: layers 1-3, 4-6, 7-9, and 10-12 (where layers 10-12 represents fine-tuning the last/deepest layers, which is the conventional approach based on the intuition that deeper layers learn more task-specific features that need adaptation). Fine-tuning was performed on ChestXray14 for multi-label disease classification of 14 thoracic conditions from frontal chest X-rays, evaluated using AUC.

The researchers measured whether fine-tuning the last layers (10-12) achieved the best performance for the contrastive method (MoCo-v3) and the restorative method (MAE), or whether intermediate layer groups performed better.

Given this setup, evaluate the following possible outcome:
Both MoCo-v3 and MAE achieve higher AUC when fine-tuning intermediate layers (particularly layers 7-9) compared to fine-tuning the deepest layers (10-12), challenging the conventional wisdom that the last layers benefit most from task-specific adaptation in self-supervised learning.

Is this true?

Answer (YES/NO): NO